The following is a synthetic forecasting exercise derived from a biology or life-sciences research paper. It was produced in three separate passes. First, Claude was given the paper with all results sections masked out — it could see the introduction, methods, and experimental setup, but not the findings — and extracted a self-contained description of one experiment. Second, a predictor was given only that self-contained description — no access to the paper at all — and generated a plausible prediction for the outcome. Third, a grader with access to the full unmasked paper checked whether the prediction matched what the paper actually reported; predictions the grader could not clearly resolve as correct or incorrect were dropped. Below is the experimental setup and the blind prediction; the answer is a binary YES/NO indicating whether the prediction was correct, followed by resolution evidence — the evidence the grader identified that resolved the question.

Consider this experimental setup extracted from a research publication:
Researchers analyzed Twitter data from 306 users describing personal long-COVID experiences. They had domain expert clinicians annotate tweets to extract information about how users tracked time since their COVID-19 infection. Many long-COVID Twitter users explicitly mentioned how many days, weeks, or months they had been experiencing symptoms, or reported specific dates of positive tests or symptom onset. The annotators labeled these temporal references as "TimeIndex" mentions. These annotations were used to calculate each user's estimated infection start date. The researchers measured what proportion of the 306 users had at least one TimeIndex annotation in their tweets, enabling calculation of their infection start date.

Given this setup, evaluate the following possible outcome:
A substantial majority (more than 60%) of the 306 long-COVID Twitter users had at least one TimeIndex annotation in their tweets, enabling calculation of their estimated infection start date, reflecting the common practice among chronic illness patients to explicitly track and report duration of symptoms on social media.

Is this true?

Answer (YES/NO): YES